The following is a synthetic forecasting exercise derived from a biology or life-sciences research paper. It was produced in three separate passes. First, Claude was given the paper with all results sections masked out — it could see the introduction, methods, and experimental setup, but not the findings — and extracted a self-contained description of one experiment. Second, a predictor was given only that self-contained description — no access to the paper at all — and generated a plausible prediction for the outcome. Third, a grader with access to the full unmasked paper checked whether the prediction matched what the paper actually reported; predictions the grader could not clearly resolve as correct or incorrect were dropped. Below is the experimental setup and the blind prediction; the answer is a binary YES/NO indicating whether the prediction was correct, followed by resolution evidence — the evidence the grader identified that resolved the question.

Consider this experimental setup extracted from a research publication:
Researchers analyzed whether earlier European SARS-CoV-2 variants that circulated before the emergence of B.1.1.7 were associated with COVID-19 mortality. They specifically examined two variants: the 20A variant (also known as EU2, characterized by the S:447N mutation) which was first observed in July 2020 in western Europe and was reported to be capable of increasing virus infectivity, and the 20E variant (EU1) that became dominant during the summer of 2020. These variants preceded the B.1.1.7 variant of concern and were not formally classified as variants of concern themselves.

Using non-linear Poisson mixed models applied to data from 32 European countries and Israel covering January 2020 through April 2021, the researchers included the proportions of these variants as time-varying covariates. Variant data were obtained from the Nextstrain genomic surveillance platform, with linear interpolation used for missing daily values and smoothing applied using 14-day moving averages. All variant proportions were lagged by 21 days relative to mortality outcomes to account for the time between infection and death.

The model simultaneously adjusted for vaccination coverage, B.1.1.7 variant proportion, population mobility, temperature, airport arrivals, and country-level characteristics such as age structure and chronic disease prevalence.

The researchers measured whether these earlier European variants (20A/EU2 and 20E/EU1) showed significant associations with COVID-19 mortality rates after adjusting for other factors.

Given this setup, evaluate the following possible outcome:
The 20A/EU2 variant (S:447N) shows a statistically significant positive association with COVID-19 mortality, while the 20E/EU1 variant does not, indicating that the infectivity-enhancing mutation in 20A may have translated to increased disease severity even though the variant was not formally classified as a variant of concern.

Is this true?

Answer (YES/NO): NO